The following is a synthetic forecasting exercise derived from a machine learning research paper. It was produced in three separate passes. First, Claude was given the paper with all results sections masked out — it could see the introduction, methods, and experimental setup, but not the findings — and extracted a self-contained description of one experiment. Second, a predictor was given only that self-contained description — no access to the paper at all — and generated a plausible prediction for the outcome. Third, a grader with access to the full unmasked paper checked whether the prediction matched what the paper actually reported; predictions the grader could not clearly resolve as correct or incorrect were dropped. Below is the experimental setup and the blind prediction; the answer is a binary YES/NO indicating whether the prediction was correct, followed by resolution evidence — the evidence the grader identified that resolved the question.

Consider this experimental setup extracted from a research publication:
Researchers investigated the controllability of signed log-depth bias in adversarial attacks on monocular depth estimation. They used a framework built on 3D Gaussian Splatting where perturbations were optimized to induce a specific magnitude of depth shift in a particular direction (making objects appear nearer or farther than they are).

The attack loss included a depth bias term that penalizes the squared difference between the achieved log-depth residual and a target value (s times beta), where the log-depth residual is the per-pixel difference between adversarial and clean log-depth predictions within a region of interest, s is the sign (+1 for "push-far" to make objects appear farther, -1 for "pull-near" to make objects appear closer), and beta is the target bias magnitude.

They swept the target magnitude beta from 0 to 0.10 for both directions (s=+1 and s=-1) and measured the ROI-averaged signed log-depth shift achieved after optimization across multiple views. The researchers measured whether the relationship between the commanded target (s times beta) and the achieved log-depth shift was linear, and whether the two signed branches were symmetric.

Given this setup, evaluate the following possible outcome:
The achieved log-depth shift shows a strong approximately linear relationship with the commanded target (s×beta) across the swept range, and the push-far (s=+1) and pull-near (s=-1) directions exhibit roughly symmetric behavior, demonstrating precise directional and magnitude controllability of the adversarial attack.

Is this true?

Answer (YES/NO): YES